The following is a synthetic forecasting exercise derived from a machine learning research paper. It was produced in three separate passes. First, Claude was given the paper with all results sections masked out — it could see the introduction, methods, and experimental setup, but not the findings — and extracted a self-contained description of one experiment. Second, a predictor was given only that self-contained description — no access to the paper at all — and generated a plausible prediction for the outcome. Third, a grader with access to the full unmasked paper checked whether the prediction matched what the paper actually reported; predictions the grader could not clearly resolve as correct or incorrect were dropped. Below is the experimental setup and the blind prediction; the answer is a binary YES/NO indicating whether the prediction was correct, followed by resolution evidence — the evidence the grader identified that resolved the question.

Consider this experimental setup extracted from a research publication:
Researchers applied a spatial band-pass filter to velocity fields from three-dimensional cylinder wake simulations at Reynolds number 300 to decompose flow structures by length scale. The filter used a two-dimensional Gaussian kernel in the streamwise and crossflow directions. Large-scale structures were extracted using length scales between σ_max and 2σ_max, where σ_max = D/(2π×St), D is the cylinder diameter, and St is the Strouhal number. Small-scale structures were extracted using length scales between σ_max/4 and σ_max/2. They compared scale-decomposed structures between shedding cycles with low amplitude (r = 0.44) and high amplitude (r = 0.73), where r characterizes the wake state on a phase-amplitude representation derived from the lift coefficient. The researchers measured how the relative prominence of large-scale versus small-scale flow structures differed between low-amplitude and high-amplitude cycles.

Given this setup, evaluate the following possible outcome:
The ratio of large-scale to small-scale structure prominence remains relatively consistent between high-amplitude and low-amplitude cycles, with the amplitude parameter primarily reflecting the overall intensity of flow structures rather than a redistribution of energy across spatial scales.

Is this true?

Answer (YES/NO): NO